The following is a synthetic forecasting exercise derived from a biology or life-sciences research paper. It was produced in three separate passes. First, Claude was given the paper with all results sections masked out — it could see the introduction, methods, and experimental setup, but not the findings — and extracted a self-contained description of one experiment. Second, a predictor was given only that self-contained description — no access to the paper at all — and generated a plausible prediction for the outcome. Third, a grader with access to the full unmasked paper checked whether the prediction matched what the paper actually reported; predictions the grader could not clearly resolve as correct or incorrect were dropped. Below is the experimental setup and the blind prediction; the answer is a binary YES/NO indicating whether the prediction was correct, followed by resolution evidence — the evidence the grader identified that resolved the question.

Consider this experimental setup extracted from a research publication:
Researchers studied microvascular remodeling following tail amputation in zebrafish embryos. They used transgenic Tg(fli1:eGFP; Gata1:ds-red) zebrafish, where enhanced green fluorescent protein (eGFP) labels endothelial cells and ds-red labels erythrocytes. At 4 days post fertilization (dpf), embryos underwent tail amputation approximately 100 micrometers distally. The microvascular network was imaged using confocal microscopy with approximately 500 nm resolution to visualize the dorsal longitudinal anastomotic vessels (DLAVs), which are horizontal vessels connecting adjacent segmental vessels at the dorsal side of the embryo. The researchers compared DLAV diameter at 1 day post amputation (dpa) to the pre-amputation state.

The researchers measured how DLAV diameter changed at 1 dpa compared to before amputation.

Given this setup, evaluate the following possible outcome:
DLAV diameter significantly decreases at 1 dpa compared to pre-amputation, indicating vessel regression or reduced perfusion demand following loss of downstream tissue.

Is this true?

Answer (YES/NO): YES